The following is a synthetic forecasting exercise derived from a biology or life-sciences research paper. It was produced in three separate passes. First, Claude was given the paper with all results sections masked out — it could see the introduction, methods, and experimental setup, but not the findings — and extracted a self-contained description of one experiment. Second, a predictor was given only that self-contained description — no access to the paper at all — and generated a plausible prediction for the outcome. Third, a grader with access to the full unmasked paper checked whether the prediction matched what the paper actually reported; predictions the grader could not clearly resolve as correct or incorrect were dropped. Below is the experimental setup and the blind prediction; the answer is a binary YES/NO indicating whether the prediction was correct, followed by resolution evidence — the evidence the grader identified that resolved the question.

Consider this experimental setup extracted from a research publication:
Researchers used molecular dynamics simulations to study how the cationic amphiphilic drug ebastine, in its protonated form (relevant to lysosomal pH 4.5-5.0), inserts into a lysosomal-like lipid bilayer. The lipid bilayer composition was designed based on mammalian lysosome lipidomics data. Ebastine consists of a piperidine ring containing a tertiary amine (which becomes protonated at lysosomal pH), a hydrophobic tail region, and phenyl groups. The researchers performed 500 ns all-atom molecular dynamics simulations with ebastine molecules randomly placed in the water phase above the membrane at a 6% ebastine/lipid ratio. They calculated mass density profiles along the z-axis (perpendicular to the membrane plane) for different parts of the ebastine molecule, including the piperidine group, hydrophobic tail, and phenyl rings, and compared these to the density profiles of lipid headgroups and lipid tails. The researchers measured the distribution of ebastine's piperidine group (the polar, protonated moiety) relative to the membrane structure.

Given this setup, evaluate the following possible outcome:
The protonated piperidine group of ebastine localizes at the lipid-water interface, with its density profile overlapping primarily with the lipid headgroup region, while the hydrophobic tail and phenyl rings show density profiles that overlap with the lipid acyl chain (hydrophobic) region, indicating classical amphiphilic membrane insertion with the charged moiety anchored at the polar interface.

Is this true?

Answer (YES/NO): YES